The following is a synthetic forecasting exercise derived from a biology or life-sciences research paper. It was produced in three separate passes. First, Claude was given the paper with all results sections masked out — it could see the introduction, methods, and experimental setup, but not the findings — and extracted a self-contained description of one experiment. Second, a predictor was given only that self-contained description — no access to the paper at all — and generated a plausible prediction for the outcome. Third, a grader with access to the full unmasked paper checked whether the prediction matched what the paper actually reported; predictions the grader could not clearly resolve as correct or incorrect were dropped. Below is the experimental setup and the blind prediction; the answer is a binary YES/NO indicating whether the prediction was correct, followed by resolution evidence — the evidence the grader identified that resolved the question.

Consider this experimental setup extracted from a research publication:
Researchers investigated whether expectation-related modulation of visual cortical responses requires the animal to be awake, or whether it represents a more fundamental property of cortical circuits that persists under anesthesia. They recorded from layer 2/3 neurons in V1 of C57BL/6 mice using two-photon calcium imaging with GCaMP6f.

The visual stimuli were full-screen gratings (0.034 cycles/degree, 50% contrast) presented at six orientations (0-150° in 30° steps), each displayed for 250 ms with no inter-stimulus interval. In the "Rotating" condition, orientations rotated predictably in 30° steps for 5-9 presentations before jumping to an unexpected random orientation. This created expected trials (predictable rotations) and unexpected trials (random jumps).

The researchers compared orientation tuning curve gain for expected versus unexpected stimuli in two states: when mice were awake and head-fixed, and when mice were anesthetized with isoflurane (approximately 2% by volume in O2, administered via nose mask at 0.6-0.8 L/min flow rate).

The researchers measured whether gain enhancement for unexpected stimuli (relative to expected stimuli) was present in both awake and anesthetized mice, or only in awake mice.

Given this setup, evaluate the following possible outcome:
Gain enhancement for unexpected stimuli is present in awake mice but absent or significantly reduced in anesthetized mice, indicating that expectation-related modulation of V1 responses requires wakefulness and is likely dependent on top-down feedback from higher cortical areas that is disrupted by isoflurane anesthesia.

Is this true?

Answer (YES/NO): NO